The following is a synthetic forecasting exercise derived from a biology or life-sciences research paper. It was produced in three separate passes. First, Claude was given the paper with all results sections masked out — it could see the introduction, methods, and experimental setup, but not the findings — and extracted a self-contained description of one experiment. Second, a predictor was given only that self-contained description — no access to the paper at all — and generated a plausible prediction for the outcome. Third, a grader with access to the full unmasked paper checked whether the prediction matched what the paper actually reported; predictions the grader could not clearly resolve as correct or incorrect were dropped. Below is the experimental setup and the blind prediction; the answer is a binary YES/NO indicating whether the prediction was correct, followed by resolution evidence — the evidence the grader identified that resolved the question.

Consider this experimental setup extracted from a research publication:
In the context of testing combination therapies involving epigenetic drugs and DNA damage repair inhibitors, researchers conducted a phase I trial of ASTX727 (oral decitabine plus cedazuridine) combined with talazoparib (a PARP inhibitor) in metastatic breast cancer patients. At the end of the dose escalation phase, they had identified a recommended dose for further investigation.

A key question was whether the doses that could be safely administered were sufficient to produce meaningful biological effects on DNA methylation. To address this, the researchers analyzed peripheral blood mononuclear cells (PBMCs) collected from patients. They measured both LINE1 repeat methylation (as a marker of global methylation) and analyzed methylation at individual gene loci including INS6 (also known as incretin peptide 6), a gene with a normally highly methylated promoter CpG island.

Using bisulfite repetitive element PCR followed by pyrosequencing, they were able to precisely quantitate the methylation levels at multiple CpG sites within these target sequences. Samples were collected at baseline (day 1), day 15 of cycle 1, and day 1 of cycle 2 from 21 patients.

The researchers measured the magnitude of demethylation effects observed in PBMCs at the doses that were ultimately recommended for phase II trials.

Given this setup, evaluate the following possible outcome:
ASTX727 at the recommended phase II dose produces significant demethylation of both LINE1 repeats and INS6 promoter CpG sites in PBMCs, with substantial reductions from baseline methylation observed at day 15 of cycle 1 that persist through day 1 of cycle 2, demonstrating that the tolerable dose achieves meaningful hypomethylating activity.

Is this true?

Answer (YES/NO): NO